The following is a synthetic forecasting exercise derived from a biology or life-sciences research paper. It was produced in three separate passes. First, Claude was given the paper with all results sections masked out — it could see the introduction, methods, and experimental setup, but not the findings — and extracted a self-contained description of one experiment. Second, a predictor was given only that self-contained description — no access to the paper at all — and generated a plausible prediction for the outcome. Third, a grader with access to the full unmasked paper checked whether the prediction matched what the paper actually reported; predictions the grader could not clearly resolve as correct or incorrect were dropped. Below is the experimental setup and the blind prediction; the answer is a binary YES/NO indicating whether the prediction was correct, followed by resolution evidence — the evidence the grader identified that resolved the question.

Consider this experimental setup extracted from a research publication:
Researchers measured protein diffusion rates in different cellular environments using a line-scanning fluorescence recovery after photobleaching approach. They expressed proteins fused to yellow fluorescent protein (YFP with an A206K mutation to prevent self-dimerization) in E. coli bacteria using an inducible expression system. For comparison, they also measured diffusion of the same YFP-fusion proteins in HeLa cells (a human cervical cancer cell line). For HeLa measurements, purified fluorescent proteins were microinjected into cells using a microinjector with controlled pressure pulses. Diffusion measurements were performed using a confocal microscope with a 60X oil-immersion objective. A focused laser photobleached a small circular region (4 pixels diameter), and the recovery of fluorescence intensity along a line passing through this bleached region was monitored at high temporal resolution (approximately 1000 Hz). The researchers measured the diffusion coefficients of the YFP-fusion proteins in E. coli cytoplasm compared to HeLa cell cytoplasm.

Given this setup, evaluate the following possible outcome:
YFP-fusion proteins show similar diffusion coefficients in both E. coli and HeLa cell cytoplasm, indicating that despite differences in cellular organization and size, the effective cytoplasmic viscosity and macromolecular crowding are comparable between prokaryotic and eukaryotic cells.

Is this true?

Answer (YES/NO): NO